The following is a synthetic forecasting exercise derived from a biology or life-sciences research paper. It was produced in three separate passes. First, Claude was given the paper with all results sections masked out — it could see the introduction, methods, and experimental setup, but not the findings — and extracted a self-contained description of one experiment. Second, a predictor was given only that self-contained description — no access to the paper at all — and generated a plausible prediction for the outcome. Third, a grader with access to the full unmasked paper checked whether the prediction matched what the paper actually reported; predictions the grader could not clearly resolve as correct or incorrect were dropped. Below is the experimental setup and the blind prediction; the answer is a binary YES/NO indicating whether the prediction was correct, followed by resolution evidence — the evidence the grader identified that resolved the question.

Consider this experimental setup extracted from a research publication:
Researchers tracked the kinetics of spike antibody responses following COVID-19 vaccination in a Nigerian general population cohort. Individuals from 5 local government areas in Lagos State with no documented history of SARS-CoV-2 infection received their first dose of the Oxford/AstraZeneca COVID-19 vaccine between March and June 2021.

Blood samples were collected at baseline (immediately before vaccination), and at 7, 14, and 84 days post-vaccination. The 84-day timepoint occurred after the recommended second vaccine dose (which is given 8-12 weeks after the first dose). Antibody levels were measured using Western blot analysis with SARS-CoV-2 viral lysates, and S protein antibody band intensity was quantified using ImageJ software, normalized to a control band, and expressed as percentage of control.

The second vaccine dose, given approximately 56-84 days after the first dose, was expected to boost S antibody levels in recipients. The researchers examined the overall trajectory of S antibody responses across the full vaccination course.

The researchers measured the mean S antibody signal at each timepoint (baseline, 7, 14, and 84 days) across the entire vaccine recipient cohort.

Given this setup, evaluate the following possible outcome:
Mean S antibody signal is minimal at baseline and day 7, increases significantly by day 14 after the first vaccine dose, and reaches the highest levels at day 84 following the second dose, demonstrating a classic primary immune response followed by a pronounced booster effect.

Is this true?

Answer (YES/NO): NO